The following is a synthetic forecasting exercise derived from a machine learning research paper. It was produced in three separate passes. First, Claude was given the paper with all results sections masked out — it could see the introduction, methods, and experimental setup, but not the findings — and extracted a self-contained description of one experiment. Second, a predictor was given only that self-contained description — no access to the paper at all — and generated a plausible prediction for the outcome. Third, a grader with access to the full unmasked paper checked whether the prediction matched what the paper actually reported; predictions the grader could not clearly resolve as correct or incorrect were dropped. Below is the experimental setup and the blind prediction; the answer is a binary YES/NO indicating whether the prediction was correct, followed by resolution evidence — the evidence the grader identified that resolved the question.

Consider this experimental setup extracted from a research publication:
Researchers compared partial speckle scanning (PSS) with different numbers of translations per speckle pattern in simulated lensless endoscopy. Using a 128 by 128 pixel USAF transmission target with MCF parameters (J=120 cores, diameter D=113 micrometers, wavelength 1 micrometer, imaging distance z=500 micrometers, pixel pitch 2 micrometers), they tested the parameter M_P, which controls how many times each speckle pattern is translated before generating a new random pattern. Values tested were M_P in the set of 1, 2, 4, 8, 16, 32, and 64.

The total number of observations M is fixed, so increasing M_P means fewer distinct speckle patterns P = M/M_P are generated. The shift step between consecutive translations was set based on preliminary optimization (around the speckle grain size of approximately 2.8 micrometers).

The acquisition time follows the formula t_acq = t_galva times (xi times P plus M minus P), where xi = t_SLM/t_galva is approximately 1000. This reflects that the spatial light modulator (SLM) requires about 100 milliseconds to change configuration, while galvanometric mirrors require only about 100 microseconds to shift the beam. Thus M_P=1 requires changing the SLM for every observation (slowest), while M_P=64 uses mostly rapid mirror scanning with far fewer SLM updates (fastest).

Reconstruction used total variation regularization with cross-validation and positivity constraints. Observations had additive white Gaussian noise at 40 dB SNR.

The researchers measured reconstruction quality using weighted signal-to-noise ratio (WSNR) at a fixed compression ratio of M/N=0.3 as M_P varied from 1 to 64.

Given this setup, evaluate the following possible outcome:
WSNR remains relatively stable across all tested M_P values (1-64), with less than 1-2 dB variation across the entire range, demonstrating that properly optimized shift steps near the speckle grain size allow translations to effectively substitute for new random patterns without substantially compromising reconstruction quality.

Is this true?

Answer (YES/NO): YES